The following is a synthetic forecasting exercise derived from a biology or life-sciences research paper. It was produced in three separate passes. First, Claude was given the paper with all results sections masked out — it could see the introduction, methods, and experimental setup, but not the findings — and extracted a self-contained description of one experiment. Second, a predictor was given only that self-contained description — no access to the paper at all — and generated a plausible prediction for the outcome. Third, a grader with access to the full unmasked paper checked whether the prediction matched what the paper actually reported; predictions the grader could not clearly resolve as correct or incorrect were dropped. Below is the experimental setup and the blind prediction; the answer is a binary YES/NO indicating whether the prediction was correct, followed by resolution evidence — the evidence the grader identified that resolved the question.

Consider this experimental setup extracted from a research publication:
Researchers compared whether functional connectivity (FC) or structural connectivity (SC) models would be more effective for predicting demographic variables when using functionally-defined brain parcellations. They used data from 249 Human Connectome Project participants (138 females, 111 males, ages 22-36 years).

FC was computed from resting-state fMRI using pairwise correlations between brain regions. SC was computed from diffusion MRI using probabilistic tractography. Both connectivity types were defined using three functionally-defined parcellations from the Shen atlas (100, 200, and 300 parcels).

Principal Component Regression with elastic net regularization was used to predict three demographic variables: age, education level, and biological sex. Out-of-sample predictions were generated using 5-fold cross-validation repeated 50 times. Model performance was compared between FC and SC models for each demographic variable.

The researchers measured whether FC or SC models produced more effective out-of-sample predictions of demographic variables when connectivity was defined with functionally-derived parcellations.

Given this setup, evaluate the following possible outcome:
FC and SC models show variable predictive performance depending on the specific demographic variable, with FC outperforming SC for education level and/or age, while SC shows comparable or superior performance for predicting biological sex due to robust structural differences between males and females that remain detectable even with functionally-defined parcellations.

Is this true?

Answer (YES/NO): NO